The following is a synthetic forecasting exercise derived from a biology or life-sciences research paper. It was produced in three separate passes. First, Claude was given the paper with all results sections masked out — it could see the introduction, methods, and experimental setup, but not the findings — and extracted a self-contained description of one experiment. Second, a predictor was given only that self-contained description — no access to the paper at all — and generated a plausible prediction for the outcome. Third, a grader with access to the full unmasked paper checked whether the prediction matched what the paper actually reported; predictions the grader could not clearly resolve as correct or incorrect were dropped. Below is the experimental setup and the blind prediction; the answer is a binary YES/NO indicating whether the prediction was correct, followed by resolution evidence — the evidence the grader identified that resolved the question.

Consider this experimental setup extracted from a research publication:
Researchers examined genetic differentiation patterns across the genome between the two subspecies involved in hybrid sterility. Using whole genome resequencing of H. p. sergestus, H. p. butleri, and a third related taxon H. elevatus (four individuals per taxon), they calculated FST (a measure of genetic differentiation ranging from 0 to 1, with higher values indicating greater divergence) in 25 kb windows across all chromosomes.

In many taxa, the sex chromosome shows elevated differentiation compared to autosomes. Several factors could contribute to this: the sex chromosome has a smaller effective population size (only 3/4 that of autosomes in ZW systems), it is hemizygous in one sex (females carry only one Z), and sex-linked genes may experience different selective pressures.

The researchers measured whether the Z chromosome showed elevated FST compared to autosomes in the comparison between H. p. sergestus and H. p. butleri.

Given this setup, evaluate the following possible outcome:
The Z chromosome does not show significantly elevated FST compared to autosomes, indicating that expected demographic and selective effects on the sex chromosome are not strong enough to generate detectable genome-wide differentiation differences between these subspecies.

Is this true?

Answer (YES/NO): NO